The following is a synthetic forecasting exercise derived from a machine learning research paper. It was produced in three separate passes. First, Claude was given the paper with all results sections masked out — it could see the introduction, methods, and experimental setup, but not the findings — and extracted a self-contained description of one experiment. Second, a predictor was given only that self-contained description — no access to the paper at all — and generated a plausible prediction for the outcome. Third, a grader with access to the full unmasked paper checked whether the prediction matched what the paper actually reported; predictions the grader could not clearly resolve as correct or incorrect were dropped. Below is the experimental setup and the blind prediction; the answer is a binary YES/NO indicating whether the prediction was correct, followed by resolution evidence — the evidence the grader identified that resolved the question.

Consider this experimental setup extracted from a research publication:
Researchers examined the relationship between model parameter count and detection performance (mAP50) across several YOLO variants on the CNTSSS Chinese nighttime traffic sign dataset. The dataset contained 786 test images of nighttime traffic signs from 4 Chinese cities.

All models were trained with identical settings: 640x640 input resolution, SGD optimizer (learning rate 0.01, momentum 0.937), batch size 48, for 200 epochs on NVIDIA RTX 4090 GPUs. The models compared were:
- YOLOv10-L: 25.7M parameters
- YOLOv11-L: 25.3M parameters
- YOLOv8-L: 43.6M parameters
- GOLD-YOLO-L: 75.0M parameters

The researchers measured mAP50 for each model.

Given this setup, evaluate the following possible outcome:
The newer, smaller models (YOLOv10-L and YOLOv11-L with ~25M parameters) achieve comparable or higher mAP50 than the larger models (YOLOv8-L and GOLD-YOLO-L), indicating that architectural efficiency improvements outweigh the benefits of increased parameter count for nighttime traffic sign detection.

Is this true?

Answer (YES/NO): NO